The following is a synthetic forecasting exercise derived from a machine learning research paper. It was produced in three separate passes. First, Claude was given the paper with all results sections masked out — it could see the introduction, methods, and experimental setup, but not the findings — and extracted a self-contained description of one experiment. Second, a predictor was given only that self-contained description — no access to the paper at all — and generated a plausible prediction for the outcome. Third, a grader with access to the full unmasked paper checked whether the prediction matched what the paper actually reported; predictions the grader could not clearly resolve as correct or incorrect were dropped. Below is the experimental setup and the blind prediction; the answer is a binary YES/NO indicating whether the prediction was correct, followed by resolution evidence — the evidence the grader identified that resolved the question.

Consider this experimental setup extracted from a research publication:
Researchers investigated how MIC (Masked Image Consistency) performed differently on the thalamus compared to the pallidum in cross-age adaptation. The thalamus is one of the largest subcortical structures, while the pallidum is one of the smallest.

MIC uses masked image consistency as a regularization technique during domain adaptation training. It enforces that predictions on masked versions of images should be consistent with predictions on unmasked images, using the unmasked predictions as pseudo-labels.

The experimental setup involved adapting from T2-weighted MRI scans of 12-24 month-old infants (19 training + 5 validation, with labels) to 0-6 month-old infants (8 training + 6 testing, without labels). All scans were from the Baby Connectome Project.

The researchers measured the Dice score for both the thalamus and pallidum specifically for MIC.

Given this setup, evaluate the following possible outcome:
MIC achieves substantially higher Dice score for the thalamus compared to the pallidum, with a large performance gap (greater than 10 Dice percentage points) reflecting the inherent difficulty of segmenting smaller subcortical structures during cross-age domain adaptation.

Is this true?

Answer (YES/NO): YES